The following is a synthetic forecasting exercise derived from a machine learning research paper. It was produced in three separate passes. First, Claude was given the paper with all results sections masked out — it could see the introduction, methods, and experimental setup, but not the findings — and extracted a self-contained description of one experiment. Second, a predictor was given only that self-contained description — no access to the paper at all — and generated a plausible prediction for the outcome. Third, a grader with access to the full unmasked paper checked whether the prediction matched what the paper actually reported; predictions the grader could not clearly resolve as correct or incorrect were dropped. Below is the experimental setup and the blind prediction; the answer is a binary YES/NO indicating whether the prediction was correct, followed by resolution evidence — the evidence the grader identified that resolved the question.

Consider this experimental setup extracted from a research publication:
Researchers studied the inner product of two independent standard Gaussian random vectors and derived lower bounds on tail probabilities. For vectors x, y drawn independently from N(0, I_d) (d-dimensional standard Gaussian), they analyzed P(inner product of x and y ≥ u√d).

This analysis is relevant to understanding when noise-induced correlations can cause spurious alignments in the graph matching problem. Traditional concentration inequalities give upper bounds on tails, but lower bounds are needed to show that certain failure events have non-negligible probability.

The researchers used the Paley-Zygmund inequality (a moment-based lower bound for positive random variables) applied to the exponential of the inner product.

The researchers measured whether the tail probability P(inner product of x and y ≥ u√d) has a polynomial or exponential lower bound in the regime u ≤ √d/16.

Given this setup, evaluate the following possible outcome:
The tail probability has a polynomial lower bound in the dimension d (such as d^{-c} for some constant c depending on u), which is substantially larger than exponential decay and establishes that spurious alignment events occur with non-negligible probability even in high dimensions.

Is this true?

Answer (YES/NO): NO